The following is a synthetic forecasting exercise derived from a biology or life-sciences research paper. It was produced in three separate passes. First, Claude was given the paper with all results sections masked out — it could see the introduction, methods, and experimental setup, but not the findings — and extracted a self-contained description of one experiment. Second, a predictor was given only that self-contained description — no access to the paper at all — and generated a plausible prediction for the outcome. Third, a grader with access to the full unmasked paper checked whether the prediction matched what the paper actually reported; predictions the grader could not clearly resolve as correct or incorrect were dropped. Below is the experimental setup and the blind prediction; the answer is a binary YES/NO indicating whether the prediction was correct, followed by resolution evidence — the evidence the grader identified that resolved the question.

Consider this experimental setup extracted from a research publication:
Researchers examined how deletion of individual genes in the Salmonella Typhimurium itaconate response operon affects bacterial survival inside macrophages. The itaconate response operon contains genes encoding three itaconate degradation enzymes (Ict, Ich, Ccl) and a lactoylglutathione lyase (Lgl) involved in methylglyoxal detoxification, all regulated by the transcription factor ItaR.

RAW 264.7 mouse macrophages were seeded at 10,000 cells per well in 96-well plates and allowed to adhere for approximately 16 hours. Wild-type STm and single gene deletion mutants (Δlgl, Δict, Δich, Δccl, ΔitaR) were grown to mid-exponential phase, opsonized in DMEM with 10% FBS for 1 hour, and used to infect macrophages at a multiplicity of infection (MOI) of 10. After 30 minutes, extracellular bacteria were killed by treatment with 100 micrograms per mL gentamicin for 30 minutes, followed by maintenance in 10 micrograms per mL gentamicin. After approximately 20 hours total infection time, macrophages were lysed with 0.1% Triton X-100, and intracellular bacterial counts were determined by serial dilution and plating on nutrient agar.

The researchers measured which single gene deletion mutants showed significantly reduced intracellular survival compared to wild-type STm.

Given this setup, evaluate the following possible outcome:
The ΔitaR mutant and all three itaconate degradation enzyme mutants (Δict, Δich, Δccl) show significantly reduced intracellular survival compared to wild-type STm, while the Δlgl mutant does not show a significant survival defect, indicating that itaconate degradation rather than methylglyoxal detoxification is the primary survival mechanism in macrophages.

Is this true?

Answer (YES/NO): NO